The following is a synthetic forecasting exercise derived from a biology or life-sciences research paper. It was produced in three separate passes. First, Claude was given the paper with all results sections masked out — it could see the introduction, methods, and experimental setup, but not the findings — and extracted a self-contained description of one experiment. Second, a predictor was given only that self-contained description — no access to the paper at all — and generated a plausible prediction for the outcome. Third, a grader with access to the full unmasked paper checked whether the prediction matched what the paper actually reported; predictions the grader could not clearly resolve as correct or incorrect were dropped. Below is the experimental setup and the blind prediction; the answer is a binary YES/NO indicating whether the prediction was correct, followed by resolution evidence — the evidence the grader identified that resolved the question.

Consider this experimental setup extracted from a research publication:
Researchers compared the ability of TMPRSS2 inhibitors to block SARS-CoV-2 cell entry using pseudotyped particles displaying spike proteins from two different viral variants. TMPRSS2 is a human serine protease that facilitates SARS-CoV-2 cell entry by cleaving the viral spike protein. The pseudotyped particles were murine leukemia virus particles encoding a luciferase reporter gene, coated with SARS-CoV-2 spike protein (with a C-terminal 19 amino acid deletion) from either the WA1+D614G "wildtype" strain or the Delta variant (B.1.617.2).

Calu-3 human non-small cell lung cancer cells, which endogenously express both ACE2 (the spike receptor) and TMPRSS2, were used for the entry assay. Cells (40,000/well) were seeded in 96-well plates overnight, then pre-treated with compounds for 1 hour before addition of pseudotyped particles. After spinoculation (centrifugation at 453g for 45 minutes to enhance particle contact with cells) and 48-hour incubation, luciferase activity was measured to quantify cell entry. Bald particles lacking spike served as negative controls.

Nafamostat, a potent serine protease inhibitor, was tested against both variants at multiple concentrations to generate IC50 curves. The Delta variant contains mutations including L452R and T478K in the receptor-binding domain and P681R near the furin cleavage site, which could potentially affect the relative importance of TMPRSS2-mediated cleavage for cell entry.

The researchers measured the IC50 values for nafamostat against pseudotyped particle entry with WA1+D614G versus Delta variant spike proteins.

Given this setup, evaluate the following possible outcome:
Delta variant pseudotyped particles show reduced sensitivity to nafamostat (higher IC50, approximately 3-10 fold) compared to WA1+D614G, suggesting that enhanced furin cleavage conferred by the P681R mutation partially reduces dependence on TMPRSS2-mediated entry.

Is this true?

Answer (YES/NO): NO